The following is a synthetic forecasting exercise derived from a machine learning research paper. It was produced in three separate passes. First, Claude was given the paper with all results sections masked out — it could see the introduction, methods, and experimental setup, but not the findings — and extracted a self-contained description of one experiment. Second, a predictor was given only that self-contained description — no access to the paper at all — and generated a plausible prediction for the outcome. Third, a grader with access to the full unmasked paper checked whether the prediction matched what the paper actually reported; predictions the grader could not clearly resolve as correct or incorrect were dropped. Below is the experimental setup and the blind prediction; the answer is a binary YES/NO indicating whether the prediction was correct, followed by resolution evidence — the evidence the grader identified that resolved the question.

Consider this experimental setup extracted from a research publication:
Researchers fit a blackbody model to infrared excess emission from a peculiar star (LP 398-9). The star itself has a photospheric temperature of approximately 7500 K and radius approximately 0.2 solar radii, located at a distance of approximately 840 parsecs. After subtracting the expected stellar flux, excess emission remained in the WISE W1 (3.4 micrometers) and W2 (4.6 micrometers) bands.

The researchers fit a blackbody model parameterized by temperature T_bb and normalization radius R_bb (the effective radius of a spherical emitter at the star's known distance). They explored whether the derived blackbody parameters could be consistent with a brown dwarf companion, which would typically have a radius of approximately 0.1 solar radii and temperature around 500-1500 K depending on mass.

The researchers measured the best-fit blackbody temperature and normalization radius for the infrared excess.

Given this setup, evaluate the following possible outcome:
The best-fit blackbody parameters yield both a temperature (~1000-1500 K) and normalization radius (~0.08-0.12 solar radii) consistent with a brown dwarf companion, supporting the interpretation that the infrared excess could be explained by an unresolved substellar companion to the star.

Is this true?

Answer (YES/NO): NO